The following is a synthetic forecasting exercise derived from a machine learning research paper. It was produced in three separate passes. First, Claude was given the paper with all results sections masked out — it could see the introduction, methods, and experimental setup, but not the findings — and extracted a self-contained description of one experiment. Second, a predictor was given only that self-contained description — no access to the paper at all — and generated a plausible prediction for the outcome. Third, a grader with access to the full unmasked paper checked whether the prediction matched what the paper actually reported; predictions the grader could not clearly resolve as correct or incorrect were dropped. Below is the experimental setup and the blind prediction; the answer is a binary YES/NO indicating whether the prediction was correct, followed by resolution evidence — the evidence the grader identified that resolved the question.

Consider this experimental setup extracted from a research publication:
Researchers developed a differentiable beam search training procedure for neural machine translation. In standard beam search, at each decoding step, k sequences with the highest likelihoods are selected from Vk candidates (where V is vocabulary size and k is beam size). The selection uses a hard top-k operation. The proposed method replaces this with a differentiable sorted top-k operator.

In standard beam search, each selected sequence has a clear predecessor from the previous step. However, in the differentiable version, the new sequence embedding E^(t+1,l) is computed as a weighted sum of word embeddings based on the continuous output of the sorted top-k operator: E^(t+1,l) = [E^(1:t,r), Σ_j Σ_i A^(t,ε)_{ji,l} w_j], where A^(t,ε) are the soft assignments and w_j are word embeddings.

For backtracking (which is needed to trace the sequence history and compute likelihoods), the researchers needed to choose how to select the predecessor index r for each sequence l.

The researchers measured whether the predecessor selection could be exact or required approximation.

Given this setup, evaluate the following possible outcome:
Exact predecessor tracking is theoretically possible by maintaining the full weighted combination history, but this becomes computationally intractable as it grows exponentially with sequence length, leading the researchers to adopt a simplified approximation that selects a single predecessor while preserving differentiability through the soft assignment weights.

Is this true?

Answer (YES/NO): NO